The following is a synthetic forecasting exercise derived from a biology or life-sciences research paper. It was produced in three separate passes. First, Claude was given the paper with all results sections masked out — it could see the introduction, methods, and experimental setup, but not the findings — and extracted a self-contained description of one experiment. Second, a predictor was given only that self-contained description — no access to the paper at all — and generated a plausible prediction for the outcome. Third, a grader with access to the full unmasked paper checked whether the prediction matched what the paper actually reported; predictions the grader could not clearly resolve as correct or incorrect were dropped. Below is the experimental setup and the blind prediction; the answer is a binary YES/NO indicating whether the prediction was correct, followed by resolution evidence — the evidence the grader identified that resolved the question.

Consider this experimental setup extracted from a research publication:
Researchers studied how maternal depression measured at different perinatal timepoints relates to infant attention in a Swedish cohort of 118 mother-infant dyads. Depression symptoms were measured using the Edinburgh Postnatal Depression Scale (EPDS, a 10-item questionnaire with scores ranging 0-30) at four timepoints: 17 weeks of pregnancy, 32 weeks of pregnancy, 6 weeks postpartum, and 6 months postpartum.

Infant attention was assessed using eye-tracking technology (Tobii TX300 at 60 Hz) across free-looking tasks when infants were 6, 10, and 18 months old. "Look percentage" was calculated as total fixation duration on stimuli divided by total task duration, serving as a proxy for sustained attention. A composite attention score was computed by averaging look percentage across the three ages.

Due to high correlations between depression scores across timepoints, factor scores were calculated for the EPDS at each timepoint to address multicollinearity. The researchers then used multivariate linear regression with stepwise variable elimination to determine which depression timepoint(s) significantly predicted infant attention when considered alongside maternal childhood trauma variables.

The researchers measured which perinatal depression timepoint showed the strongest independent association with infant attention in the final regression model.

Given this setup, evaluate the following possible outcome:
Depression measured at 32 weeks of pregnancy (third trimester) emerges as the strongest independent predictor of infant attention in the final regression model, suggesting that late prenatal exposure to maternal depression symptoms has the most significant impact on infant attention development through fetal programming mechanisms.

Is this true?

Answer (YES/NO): NO